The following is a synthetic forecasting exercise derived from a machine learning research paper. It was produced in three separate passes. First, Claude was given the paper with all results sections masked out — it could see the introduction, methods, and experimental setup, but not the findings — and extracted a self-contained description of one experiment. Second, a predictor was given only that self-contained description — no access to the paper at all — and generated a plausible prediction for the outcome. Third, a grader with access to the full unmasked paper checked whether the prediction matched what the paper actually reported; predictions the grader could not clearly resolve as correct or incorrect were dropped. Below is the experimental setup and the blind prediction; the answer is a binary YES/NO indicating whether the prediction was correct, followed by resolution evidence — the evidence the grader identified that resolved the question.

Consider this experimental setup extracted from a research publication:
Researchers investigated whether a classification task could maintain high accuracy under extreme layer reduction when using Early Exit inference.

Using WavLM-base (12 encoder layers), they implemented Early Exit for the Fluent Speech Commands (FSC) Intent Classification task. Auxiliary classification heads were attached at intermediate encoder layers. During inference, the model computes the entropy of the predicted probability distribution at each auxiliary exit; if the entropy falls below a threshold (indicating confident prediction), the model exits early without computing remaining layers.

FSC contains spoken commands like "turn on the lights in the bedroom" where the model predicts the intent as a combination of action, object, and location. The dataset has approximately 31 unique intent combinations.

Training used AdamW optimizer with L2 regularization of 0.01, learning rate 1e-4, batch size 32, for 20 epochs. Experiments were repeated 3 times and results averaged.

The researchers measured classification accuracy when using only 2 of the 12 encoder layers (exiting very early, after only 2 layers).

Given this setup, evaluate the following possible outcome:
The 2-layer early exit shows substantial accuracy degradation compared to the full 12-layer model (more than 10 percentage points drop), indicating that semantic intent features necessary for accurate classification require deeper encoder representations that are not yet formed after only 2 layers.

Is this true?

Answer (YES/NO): NO